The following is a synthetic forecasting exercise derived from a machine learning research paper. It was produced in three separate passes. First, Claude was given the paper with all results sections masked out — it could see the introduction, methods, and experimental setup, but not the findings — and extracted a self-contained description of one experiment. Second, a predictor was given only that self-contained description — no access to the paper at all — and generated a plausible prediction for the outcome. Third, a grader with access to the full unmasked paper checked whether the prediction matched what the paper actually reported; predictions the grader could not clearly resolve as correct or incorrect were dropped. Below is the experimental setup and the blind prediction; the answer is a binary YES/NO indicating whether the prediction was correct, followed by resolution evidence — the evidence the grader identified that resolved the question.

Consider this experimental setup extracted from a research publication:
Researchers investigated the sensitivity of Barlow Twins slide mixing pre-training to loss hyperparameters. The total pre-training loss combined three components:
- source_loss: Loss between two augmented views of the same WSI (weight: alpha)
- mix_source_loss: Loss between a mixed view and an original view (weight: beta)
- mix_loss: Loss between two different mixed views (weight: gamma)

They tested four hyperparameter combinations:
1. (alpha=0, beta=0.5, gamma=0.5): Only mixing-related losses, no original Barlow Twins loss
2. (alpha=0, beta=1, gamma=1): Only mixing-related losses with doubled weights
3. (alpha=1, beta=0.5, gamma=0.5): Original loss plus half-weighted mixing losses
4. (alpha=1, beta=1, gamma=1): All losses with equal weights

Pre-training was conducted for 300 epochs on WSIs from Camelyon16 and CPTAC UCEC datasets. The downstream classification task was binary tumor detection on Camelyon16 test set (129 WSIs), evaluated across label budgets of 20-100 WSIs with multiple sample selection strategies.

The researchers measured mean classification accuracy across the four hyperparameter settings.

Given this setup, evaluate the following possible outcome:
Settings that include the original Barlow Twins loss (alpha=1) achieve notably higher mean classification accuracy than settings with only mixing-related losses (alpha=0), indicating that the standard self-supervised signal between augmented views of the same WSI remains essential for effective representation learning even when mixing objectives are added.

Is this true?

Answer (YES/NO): NO